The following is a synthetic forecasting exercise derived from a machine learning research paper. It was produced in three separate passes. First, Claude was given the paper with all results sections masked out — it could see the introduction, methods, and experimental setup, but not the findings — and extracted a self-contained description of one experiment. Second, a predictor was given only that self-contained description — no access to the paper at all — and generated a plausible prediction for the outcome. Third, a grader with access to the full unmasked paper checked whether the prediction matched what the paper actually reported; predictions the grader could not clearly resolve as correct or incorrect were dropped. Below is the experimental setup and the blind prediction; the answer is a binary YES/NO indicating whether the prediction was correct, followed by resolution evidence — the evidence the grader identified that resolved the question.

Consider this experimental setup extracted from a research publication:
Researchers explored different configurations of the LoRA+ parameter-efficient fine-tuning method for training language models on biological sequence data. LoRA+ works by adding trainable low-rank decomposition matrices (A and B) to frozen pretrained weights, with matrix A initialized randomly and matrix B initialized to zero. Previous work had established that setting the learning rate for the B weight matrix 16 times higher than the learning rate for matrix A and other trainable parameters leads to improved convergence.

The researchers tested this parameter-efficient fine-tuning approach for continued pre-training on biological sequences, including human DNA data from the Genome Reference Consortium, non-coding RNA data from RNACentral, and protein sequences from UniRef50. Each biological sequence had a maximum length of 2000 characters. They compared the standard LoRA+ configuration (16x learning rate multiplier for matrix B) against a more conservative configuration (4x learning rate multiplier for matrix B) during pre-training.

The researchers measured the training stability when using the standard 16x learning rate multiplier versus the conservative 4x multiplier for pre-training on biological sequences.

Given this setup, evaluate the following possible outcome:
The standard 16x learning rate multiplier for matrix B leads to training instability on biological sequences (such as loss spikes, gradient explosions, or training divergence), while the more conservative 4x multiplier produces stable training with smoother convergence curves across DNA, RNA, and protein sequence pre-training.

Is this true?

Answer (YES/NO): YES